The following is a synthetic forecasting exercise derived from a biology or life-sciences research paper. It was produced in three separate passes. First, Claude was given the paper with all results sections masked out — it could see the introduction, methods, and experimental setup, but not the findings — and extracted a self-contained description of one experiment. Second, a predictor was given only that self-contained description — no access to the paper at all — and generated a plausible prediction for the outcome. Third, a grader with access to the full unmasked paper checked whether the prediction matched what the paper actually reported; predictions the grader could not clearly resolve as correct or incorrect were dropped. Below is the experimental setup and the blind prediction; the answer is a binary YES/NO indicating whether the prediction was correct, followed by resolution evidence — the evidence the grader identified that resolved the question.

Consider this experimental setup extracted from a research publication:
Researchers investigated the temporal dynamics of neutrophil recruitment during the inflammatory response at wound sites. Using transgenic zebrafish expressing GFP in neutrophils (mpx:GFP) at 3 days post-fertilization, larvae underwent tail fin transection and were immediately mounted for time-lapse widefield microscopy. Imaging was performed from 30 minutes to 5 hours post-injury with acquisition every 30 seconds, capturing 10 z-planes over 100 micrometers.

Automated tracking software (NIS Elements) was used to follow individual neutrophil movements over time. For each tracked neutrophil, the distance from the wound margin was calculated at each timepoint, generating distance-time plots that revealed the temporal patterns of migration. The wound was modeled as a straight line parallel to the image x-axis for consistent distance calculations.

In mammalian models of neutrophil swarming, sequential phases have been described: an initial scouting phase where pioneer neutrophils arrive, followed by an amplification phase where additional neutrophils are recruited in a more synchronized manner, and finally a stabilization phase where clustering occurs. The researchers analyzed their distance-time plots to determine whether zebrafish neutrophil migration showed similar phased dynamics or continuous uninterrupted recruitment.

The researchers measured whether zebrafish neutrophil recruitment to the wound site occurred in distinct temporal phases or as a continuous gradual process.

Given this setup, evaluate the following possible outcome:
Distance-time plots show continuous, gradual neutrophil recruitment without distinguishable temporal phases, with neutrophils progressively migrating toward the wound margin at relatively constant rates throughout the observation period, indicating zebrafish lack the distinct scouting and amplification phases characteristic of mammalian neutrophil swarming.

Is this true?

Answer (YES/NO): NO